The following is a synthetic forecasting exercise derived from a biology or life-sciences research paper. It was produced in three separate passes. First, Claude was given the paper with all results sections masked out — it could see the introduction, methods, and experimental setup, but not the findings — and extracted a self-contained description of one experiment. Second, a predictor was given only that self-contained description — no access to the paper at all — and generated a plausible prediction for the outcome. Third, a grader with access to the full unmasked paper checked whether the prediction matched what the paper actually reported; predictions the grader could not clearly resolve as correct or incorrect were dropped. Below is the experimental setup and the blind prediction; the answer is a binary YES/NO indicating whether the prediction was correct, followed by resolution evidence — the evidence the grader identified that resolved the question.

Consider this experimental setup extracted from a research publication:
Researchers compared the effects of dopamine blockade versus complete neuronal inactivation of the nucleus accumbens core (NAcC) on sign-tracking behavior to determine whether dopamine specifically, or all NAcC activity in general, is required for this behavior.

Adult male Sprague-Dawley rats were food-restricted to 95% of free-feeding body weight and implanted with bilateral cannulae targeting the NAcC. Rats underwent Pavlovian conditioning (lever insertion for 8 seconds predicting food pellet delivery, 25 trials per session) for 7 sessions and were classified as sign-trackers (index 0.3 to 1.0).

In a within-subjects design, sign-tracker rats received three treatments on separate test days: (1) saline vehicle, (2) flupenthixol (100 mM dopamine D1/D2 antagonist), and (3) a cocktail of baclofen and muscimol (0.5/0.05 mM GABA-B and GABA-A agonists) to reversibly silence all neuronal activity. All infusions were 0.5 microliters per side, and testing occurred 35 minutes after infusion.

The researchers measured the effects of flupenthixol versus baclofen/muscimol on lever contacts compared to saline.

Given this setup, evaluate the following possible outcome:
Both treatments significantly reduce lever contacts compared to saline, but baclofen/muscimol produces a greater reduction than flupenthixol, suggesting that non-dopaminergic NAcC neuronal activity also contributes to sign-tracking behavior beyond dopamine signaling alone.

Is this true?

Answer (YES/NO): NO